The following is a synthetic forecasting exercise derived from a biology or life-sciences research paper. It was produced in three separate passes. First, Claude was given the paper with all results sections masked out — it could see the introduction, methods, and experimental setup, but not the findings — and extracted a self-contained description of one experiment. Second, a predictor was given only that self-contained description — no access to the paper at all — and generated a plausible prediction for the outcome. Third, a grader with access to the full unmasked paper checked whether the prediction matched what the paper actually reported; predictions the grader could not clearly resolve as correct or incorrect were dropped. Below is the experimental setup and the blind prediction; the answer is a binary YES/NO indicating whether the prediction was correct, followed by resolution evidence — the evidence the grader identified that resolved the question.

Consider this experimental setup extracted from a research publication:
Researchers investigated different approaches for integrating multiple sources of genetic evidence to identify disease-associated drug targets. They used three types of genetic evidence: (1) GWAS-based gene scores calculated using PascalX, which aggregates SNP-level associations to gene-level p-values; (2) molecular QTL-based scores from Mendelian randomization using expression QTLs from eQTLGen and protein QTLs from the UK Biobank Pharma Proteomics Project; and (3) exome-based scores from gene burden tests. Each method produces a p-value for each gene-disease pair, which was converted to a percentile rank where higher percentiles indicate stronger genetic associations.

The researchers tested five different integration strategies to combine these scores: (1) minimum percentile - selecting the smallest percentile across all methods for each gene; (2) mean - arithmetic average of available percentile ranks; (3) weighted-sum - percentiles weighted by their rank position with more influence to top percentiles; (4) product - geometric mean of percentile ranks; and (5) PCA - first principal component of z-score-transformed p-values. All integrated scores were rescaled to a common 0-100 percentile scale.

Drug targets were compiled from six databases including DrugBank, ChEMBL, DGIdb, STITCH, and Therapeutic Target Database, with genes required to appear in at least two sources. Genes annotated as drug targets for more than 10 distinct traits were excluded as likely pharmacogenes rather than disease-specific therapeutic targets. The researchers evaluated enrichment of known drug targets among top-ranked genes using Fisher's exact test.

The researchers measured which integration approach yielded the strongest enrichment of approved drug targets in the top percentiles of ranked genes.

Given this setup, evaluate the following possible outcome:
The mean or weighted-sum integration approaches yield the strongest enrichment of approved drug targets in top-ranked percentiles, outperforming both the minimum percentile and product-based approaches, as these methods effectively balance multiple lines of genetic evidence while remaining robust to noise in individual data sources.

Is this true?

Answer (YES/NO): NO